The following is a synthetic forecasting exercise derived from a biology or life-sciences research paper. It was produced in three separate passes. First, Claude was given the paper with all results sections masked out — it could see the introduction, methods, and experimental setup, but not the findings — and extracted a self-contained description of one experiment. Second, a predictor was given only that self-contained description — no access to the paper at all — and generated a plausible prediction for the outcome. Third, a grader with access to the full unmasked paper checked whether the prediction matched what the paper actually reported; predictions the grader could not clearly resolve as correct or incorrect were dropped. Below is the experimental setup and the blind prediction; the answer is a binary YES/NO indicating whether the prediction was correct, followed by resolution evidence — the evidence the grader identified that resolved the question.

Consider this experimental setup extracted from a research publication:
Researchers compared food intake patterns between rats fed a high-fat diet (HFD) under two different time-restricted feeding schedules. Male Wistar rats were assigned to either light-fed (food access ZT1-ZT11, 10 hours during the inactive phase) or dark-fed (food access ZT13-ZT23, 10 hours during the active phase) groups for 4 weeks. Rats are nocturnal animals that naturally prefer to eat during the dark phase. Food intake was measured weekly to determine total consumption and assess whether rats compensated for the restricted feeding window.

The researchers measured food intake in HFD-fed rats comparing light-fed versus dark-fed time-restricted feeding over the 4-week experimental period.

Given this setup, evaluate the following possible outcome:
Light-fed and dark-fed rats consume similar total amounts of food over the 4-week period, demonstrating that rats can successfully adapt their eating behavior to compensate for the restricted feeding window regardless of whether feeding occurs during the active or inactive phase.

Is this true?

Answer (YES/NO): YES